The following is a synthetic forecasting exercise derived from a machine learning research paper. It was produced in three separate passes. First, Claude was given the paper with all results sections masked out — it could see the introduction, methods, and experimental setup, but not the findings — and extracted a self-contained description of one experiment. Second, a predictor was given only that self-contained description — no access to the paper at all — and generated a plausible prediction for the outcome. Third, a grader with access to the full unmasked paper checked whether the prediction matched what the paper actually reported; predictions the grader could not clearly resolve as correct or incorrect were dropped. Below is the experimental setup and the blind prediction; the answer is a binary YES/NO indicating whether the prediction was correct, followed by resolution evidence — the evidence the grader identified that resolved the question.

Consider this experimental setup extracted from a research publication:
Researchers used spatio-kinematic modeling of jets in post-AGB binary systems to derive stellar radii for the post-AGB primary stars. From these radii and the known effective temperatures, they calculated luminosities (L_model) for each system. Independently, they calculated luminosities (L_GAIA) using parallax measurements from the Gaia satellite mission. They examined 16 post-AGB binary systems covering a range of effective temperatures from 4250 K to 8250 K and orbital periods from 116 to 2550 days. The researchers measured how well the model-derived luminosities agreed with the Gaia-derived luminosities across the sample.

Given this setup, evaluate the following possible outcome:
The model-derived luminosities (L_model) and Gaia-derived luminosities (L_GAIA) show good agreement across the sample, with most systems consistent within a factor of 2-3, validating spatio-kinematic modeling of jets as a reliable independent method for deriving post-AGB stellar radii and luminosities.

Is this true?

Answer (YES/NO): NO